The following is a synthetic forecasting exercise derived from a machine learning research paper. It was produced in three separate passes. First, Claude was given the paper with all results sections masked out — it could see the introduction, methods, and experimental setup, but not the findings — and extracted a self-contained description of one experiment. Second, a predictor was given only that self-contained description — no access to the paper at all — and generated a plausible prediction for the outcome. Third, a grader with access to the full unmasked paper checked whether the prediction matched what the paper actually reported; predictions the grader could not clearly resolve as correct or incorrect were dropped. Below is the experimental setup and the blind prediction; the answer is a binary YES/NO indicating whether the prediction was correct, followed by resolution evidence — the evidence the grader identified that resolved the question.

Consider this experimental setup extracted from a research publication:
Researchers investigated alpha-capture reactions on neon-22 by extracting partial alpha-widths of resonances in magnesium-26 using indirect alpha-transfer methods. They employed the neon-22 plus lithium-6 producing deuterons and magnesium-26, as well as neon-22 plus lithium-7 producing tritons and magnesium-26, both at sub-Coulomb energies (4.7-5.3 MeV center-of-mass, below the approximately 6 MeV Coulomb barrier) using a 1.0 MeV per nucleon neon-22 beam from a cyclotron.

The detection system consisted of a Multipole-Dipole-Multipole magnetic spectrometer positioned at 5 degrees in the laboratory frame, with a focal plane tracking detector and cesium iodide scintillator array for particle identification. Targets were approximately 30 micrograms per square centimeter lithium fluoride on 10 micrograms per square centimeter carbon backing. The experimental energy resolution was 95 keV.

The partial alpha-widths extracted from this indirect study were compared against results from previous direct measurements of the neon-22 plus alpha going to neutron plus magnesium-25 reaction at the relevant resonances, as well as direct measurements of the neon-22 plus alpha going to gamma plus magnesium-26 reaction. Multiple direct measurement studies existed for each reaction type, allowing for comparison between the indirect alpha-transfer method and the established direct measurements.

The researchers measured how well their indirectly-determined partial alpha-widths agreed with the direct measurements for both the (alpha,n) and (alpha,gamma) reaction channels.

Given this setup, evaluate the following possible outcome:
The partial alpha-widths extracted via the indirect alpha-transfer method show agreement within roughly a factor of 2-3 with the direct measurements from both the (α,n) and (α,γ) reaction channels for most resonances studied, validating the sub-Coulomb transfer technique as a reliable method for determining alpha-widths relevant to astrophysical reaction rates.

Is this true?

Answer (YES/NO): NO